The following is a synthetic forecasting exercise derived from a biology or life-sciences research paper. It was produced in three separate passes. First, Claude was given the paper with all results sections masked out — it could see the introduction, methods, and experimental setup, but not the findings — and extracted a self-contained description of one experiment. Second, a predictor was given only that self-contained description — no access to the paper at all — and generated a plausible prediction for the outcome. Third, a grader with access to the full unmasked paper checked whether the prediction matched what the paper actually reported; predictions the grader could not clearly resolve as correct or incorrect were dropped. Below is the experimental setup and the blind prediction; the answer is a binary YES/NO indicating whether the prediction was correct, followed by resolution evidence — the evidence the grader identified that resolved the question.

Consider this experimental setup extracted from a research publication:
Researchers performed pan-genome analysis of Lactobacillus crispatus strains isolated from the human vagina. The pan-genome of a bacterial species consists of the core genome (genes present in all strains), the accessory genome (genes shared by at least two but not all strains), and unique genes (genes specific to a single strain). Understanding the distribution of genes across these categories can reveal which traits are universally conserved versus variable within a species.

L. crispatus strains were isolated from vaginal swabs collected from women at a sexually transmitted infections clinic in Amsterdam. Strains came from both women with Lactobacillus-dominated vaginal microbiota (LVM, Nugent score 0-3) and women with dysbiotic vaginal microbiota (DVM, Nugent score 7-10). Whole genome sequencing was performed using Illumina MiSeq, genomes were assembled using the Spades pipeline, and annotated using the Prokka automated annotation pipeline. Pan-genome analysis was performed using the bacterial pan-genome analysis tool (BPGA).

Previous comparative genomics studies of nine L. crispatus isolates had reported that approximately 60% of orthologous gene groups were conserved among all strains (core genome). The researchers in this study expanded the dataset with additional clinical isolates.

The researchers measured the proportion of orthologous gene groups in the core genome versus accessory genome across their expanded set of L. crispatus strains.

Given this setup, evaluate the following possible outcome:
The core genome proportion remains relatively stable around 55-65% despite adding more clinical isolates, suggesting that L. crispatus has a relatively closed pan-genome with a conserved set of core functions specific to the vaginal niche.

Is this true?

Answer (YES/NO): NO